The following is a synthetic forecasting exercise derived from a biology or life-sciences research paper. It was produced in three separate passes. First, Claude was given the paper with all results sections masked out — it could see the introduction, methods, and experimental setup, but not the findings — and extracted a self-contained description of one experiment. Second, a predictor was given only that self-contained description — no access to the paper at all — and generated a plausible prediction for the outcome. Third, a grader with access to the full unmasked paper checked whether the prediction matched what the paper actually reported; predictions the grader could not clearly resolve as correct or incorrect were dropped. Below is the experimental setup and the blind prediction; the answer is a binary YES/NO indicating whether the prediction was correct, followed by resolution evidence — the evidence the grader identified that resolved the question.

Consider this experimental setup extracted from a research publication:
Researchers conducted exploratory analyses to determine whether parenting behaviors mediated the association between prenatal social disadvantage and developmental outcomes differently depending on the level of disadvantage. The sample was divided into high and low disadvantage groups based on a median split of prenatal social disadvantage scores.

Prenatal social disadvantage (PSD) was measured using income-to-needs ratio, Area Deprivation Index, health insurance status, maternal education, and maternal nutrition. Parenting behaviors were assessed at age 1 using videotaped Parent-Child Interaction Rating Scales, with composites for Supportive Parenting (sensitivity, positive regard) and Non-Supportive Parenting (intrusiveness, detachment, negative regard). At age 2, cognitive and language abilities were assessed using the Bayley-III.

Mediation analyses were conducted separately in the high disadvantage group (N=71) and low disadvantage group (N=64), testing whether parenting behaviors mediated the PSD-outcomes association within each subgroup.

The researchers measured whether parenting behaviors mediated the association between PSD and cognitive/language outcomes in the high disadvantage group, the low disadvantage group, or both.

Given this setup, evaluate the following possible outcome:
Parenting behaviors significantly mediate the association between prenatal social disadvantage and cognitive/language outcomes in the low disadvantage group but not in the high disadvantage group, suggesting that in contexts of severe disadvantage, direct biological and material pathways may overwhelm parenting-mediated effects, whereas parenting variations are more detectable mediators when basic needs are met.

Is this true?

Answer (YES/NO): YES